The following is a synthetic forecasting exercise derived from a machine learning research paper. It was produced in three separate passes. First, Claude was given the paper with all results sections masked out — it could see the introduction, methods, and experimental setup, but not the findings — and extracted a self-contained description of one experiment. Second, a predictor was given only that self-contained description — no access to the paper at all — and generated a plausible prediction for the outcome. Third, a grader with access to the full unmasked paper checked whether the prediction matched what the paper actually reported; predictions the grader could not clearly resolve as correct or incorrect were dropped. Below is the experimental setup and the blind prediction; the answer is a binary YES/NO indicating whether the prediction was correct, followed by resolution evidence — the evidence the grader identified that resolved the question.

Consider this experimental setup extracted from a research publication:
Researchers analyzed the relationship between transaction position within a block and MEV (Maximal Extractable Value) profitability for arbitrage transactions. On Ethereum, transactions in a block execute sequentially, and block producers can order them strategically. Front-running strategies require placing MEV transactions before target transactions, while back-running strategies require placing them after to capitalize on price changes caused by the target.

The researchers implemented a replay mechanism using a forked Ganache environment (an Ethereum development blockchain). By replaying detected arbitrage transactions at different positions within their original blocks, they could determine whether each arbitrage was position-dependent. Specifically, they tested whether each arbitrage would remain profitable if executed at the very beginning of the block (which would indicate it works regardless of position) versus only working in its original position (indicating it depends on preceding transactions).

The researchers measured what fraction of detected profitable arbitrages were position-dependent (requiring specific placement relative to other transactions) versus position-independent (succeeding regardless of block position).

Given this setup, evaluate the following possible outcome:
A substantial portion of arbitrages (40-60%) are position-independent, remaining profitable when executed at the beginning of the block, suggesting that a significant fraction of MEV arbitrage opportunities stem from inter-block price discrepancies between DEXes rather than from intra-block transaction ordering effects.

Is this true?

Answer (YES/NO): NO